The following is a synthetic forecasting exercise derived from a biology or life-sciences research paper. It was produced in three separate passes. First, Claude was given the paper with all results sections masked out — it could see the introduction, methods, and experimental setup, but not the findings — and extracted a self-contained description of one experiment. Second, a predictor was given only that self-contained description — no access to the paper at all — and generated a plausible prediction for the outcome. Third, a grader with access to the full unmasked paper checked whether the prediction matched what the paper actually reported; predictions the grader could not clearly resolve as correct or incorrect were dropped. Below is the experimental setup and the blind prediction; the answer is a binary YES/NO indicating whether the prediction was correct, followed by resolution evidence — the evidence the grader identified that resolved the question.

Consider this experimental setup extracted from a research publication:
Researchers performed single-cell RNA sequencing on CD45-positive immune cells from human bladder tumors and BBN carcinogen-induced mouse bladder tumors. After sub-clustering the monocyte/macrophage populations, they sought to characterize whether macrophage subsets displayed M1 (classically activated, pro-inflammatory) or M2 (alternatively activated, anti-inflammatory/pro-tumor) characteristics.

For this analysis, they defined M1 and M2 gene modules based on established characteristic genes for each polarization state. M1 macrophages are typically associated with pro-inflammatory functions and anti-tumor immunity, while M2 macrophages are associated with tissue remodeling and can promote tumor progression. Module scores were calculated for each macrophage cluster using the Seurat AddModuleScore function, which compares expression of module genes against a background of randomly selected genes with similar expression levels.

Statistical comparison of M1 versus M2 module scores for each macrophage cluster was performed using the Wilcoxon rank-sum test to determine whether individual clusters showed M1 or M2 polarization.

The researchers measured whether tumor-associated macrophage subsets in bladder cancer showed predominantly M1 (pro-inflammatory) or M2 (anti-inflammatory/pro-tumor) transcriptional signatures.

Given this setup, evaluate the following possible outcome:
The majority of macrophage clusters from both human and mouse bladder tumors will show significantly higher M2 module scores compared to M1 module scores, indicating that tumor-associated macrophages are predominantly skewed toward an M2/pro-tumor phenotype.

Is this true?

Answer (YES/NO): NO